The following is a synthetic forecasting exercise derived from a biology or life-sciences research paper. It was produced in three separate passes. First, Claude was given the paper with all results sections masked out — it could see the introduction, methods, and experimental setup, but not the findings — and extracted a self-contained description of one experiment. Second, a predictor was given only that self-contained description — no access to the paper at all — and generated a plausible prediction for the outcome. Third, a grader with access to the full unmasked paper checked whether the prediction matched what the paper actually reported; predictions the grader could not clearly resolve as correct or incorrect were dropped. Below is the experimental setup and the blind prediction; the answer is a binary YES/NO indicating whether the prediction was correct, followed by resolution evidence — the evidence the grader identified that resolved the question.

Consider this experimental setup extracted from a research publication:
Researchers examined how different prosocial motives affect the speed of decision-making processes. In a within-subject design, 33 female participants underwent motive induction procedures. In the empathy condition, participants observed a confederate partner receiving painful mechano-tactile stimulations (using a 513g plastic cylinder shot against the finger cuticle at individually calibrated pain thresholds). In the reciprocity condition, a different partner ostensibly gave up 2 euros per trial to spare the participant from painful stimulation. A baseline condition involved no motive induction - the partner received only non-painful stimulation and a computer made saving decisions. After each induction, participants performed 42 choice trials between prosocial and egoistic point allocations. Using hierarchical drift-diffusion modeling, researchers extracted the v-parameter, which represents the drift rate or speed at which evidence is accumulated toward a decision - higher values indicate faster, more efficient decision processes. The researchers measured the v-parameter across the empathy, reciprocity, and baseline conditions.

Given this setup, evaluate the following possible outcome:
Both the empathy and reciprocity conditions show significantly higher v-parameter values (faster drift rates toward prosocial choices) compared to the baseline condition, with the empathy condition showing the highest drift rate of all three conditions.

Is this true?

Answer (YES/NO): NO